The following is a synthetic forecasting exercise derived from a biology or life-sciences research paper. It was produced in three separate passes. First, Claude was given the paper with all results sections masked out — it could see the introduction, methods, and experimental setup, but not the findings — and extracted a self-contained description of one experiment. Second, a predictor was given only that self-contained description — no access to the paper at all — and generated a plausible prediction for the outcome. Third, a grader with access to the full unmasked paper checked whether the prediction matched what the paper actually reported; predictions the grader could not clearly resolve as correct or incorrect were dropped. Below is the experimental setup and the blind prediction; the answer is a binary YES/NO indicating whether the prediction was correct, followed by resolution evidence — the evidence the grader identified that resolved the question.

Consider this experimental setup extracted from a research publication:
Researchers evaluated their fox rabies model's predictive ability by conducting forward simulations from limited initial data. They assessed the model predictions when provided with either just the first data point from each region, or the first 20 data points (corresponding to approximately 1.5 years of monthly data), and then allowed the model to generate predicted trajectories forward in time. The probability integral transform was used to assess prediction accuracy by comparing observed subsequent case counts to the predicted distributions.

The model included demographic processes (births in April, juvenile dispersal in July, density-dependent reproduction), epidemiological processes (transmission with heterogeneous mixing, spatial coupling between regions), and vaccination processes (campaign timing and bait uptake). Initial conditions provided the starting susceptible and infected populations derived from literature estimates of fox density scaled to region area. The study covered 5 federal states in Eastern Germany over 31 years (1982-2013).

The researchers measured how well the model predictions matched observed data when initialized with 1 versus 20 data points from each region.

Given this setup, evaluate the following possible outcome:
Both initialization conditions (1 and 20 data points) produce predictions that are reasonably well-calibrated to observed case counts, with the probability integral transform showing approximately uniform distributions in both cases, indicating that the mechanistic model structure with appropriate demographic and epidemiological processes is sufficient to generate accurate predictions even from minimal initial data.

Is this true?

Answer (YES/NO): NO